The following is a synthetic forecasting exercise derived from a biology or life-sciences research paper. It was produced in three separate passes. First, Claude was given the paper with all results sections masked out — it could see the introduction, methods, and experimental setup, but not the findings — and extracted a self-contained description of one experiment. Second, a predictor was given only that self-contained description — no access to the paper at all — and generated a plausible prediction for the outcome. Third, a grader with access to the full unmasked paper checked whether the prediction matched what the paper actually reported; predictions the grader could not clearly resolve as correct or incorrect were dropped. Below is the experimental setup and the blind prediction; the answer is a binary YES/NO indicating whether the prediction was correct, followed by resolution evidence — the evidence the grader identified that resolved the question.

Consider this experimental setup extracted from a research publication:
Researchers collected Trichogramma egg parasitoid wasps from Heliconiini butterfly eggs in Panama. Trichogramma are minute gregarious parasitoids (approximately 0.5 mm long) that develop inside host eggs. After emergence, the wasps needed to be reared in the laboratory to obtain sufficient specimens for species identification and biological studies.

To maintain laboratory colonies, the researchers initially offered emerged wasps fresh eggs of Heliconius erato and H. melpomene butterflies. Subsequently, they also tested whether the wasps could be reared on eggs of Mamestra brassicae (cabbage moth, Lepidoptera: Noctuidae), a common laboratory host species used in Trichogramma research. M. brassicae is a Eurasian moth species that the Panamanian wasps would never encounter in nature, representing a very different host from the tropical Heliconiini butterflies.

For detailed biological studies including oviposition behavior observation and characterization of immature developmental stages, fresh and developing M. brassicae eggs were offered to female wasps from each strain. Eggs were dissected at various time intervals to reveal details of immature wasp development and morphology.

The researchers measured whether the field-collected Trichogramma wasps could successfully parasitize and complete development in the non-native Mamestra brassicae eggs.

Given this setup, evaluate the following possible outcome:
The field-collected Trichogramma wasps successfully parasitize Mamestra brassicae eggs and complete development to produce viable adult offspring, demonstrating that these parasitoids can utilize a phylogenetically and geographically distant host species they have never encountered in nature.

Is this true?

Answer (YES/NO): YES